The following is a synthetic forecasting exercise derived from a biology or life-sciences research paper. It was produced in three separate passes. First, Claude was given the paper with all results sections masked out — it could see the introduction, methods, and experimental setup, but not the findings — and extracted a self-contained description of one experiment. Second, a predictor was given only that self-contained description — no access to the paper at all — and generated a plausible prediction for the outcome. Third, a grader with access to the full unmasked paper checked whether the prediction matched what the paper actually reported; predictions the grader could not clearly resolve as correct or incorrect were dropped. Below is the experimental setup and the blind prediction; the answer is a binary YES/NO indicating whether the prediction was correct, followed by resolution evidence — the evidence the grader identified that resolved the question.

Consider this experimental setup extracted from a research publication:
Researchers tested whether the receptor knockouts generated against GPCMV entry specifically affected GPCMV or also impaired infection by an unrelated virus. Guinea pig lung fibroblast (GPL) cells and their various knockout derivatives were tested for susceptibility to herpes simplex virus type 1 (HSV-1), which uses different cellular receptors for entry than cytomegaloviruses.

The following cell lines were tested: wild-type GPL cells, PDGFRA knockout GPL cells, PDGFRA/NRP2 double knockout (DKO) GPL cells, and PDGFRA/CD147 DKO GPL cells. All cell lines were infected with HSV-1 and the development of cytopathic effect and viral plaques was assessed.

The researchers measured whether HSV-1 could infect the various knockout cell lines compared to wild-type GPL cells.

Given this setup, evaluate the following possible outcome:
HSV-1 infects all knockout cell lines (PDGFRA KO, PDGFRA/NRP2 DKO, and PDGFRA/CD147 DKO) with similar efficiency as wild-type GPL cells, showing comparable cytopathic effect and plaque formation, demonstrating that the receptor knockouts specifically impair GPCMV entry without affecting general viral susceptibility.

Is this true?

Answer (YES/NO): YES